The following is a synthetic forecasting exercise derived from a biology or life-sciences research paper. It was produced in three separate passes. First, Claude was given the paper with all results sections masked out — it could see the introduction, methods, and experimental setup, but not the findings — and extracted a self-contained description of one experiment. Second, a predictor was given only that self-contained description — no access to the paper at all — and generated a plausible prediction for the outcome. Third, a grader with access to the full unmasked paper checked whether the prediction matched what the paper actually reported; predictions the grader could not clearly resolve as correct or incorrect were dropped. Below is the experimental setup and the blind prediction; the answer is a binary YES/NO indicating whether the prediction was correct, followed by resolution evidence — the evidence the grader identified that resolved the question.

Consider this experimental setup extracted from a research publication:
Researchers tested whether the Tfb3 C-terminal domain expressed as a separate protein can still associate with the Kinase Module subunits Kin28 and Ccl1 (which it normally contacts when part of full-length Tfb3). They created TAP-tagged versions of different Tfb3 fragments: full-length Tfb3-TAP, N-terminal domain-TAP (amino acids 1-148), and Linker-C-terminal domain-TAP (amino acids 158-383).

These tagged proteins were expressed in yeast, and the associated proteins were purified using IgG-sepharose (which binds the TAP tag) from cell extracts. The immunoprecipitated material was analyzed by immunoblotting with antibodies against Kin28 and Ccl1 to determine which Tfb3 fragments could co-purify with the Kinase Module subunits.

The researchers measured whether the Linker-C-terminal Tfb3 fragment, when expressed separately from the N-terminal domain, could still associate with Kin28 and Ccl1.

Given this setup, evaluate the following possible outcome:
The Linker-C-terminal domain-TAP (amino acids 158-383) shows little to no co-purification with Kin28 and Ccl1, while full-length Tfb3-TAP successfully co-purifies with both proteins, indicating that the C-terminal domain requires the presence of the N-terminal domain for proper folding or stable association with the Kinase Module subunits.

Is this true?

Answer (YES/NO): NO